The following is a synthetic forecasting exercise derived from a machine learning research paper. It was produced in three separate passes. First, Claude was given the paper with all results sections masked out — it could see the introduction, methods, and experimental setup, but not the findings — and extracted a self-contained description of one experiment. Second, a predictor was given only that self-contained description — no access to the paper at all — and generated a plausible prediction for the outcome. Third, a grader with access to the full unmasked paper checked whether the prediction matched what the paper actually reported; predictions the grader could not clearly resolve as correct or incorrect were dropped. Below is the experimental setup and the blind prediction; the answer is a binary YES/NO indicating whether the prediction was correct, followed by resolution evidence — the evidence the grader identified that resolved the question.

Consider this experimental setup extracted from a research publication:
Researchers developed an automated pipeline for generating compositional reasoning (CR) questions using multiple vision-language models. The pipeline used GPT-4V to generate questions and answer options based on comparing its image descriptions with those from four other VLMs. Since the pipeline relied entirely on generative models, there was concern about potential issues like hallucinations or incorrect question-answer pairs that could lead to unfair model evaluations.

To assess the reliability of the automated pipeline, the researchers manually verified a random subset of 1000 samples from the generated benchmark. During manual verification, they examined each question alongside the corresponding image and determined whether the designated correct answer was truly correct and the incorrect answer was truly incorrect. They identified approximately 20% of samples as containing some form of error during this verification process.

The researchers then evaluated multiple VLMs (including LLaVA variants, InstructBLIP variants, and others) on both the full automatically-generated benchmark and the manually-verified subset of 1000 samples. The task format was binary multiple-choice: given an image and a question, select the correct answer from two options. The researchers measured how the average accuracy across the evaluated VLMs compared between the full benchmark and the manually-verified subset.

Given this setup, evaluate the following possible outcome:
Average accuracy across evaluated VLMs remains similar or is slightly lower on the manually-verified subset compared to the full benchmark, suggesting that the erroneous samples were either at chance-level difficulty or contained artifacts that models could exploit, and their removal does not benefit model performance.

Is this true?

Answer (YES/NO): YES